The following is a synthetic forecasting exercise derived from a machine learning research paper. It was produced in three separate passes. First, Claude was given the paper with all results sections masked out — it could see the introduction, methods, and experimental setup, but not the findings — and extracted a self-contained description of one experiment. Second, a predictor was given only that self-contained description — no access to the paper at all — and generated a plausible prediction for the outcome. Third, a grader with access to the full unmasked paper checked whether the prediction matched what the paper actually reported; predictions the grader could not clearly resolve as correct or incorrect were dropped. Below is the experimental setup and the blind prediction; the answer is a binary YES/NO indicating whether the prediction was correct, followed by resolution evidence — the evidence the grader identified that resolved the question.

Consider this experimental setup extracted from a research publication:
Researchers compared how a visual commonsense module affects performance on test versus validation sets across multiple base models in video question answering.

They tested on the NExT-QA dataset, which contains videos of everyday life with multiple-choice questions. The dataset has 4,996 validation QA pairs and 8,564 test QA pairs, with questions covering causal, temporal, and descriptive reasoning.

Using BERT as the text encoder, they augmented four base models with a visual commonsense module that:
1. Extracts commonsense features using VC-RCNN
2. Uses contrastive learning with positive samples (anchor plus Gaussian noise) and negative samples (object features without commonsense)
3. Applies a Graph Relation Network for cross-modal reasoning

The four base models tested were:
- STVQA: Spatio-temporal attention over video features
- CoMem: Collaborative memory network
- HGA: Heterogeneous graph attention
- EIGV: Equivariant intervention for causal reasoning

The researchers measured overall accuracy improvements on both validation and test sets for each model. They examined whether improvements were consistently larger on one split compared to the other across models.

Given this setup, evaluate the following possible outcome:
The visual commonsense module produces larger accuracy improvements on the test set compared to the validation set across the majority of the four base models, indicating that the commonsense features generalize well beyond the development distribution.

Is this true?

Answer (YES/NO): YES